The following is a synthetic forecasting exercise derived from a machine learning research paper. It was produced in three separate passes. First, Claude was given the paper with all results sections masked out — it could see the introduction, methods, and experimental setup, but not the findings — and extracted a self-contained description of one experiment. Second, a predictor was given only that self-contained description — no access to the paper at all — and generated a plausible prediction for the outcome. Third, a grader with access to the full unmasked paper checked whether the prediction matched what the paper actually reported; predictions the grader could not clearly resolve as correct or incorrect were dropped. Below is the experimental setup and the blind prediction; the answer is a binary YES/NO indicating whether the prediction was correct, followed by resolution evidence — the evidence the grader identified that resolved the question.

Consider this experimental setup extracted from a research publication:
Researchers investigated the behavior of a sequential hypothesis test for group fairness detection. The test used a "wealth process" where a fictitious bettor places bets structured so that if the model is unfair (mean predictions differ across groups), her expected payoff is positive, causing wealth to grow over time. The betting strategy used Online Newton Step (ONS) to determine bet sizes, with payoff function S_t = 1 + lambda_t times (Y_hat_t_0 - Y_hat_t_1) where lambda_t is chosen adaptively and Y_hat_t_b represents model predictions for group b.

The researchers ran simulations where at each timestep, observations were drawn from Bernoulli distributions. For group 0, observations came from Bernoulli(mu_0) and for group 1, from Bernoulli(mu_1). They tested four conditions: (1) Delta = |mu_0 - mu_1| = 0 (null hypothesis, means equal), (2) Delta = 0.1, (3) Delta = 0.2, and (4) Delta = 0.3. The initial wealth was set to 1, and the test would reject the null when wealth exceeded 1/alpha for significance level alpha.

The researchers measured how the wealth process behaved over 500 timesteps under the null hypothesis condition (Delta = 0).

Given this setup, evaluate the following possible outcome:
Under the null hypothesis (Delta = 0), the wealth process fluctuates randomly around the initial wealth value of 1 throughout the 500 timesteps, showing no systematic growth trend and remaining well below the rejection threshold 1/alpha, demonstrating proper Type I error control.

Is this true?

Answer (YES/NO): YES